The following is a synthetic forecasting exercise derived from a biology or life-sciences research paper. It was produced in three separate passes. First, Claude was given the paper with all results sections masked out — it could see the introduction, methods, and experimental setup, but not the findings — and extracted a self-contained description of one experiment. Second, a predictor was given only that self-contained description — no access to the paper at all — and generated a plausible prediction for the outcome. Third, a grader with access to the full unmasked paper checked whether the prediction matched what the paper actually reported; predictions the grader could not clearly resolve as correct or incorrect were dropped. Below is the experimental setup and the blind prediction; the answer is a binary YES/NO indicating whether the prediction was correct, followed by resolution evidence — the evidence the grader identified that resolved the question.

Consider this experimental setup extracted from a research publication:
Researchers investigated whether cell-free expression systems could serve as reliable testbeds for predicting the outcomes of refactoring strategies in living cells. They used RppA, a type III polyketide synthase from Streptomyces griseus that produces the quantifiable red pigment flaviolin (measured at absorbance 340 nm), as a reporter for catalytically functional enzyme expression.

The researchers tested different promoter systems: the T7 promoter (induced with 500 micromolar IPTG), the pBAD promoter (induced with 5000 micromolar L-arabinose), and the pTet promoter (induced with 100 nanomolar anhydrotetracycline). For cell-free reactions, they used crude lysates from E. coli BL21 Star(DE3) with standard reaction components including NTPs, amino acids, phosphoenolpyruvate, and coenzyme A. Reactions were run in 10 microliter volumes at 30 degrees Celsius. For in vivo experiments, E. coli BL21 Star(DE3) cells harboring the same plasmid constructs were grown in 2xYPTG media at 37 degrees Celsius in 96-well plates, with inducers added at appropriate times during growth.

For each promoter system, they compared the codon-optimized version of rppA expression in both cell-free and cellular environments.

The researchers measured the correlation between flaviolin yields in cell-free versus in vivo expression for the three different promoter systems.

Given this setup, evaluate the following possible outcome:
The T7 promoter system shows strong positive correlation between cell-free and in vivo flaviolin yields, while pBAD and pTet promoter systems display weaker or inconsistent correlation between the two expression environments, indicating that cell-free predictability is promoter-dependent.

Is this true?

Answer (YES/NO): YES